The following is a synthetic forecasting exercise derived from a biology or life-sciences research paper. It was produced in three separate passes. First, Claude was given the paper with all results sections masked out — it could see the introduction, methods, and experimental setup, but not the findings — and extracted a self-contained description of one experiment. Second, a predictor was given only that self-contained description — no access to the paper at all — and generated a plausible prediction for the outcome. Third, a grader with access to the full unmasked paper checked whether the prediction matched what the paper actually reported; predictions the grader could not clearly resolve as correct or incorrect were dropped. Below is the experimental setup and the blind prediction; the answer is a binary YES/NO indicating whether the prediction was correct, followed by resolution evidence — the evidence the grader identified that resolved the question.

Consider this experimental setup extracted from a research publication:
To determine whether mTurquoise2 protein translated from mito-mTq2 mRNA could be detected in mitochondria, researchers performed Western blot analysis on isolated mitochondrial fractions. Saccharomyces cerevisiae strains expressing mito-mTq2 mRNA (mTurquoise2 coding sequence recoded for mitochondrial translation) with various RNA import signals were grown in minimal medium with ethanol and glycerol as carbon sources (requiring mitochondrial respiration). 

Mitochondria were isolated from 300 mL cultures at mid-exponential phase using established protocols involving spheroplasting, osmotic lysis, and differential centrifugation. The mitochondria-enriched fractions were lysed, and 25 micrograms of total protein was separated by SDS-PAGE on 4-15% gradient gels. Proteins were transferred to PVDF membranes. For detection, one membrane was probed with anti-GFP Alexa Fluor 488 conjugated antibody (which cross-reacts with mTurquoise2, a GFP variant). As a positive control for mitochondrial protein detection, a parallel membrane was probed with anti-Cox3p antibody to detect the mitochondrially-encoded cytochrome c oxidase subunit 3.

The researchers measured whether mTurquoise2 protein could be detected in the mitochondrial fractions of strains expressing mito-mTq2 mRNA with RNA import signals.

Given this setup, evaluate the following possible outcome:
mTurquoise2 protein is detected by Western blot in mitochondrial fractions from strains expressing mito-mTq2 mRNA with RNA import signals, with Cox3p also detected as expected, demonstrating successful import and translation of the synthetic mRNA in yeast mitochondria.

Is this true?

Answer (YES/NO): NO